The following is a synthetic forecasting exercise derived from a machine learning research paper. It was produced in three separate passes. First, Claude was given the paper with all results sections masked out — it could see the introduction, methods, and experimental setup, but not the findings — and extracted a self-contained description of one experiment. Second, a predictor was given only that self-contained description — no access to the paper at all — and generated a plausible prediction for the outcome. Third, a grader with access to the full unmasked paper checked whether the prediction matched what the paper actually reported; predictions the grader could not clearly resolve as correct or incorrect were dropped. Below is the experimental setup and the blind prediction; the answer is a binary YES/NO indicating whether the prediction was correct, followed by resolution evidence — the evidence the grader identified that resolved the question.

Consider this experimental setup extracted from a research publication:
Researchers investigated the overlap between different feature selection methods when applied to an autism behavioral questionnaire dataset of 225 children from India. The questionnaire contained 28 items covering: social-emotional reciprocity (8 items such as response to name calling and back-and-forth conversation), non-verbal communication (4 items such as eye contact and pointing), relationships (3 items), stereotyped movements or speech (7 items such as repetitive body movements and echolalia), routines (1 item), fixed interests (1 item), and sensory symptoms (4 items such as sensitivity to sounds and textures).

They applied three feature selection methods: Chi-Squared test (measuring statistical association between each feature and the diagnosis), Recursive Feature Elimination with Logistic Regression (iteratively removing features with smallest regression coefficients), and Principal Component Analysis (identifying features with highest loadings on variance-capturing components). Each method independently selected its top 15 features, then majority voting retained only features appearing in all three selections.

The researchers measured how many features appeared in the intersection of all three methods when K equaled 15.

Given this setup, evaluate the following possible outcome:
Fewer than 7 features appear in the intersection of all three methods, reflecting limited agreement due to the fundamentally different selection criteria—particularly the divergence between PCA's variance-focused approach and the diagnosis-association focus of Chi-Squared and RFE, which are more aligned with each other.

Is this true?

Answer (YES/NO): NO